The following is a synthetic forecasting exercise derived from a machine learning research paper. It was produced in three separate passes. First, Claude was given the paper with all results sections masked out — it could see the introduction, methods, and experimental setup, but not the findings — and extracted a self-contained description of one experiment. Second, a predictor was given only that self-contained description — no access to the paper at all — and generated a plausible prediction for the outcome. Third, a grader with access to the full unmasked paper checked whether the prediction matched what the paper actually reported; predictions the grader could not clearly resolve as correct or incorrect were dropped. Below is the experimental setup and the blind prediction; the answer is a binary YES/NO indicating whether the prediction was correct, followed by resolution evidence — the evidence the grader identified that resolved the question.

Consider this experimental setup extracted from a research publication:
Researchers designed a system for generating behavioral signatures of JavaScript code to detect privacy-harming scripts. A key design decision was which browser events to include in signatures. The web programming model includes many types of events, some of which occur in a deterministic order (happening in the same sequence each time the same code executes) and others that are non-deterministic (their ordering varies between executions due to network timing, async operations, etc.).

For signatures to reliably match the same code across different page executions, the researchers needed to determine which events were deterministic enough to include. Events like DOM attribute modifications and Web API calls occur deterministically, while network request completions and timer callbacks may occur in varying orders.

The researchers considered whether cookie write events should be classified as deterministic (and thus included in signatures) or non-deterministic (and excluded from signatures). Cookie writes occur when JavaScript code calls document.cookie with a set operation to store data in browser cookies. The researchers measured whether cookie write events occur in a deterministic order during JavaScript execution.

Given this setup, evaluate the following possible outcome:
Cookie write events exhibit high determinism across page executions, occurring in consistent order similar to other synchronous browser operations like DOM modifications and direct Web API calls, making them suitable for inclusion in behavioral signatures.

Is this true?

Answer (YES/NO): YES